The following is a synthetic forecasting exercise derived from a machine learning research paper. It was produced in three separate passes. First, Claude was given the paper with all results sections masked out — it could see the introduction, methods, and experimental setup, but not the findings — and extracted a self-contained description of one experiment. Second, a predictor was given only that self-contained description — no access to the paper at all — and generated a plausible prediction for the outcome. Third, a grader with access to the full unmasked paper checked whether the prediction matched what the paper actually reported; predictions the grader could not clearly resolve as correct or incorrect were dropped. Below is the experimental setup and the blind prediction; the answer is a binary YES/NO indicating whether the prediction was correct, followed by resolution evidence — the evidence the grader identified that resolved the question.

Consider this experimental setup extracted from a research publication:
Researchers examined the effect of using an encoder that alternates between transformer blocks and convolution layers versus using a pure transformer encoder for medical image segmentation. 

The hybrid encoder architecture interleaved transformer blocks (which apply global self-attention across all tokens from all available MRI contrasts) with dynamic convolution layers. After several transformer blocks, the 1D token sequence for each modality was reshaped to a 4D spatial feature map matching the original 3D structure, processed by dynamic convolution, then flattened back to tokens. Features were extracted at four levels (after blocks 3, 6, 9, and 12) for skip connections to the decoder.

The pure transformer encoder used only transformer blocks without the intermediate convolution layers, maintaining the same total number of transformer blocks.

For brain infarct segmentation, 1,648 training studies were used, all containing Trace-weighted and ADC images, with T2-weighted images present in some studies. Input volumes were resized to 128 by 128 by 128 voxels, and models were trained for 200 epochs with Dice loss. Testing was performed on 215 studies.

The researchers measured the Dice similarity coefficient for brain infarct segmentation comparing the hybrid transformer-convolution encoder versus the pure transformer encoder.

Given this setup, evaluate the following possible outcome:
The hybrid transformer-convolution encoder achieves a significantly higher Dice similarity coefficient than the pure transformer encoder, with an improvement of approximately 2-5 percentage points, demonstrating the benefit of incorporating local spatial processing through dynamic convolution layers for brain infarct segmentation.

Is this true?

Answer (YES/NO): NO